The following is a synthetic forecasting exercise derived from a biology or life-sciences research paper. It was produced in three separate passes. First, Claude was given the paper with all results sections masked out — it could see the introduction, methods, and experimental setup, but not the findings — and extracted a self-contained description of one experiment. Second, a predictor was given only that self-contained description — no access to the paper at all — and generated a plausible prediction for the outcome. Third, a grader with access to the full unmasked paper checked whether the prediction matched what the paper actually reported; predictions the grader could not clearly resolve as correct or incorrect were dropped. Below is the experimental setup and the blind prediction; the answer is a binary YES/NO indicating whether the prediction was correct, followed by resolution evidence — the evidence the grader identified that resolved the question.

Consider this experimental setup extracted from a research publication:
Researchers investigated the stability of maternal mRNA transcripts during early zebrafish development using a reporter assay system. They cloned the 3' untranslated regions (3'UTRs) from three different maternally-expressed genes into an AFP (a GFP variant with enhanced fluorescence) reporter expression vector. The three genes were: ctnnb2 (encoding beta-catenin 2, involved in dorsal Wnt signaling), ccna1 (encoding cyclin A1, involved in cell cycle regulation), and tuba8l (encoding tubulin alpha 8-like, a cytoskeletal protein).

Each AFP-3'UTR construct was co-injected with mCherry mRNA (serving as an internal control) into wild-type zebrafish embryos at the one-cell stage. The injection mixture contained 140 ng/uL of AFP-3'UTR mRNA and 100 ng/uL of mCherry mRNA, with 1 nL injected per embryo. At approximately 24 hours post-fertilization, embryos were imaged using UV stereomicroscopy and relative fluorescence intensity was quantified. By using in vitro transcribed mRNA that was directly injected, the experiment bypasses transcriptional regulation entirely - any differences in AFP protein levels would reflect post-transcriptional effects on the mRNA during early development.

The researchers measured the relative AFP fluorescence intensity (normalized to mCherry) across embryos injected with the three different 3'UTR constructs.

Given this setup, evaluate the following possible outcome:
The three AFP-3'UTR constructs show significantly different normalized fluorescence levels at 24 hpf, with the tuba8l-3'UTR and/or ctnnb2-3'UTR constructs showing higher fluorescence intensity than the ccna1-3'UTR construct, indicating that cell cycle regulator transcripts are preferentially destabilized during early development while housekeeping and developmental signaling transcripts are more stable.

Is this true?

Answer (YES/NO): NO